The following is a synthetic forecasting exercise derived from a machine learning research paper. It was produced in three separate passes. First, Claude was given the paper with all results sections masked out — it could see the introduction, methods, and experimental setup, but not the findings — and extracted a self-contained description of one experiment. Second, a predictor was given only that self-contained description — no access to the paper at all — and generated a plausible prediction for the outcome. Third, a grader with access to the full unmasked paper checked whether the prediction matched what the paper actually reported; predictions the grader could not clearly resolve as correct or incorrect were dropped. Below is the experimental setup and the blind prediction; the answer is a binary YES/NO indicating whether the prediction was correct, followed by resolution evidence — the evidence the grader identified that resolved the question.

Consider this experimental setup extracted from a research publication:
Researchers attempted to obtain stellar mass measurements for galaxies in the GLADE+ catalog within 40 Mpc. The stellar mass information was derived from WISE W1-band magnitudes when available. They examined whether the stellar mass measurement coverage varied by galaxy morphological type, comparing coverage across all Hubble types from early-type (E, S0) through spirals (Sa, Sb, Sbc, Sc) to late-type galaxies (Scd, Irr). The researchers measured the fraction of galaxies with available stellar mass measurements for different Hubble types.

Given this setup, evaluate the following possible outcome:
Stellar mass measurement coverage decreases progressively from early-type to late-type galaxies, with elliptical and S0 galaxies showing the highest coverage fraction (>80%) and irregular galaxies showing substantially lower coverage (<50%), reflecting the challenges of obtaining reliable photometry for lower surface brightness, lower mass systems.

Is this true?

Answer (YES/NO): NO